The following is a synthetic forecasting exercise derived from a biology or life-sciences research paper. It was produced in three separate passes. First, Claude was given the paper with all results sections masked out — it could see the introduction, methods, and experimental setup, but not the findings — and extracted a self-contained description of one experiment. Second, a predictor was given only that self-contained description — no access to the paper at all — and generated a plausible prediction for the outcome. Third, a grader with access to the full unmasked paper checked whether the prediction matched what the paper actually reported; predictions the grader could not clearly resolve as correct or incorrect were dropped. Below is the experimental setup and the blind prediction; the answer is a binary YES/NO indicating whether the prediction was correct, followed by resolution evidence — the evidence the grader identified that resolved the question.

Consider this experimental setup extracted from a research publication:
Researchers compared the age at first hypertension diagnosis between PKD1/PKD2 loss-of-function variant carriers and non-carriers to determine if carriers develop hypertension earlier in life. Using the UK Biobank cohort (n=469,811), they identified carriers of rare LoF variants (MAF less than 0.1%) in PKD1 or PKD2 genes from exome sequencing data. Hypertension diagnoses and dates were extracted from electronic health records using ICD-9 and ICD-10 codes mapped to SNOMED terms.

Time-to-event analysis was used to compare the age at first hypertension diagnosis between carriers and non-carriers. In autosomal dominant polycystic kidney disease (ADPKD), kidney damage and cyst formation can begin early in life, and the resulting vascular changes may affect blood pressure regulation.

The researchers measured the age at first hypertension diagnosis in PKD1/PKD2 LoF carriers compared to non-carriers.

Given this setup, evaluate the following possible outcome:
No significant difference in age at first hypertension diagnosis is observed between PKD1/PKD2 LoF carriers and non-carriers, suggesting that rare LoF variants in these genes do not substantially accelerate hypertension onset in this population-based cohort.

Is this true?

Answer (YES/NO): NO